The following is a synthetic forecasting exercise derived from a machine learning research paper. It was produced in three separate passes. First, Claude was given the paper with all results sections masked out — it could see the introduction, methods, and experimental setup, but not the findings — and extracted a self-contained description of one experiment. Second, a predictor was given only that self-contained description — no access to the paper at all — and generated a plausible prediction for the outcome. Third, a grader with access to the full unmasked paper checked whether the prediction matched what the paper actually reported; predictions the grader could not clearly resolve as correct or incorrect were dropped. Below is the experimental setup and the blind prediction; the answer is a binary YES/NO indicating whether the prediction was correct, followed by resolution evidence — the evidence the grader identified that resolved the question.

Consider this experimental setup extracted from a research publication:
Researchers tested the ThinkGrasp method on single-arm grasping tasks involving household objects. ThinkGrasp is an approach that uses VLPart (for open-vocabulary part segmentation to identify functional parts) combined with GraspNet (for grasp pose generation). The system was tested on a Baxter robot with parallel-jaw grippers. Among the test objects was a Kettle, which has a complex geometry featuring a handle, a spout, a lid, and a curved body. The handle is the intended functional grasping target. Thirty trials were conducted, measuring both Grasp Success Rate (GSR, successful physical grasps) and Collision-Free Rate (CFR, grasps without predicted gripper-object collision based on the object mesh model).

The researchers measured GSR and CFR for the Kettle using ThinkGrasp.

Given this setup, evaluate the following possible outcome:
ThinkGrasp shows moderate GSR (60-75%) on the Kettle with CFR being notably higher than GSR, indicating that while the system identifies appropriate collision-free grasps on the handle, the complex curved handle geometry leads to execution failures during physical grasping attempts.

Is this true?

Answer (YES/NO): NO